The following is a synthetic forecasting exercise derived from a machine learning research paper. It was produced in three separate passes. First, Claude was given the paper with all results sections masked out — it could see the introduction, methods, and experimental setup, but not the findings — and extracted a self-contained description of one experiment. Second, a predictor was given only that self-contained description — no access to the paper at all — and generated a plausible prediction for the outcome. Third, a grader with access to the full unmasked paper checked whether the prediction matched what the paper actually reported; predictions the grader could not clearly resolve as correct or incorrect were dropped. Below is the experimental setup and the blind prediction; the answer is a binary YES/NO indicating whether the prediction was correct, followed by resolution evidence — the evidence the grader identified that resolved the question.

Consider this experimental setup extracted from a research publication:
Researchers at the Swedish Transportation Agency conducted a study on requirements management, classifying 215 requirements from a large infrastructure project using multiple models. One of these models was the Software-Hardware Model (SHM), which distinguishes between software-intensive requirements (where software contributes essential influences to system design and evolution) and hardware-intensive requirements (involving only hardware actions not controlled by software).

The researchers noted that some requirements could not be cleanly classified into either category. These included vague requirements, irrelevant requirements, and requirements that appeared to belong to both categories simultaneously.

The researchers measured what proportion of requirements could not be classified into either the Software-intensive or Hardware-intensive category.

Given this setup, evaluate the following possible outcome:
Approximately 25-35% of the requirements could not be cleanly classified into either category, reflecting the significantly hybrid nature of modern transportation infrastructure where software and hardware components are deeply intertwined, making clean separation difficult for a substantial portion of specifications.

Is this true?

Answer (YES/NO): NO